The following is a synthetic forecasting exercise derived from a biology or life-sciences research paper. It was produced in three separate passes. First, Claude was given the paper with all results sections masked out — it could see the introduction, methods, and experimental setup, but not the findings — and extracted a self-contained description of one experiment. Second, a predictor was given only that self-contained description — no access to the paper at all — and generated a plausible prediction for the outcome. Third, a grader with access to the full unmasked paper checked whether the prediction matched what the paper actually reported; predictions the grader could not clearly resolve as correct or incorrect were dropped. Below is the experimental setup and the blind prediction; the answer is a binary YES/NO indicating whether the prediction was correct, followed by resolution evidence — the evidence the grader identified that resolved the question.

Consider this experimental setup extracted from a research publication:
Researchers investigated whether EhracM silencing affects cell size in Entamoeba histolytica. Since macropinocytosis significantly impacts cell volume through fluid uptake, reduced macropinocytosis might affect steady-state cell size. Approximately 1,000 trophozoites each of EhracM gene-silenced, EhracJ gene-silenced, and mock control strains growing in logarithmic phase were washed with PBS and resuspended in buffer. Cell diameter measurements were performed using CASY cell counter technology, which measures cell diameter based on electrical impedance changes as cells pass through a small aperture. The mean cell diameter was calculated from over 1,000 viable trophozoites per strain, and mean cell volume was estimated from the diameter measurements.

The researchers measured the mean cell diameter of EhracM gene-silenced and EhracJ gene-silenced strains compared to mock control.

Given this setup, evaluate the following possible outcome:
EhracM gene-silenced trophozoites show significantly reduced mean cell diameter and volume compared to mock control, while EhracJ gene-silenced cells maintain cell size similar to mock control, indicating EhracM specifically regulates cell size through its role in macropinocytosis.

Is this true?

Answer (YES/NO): NO